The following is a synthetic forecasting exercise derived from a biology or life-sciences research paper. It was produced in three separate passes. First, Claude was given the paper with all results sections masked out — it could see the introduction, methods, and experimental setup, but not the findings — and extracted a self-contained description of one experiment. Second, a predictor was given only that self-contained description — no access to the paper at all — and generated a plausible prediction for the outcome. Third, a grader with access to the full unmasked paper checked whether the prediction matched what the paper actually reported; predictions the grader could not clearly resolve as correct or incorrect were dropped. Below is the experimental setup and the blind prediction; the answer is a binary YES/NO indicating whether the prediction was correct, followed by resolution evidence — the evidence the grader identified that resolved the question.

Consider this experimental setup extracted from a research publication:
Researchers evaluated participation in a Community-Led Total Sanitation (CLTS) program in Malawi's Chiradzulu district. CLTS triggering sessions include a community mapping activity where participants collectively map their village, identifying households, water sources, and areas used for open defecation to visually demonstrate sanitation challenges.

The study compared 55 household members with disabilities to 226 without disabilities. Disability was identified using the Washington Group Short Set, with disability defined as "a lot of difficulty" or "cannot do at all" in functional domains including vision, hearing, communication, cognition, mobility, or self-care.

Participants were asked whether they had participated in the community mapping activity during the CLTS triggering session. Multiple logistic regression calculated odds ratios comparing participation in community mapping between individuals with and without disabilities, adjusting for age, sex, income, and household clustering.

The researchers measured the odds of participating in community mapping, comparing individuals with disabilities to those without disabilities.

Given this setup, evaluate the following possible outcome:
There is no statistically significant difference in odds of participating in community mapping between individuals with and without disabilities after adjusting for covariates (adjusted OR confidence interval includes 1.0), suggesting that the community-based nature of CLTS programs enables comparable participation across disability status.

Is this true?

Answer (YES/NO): YES